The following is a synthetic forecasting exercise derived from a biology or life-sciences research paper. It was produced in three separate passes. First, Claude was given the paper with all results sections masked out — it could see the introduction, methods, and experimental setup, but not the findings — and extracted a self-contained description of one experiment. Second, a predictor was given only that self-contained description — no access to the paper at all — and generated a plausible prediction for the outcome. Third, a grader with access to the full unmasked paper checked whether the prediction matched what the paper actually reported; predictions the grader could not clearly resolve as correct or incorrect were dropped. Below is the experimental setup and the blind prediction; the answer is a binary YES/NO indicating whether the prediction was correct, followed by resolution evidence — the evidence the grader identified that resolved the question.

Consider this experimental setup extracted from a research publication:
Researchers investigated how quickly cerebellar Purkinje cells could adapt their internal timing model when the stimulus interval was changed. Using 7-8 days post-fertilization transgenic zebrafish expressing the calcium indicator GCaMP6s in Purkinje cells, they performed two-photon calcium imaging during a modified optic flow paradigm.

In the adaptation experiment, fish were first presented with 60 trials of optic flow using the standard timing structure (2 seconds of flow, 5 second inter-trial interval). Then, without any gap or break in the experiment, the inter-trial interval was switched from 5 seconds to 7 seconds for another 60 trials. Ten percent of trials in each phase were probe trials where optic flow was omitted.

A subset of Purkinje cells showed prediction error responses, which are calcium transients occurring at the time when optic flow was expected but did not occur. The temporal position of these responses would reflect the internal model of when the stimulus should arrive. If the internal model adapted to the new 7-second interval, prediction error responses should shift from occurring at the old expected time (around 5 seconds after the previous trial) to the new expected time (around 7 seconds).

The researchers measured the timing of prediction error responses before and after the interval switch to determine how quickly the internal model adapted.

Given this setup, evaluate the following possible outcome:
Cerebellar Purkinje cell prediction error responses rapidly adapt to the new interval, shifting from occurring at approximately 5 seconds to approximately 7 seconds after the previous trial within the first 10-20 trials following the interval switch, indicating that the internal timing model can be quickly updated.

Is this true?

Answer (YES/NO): YES